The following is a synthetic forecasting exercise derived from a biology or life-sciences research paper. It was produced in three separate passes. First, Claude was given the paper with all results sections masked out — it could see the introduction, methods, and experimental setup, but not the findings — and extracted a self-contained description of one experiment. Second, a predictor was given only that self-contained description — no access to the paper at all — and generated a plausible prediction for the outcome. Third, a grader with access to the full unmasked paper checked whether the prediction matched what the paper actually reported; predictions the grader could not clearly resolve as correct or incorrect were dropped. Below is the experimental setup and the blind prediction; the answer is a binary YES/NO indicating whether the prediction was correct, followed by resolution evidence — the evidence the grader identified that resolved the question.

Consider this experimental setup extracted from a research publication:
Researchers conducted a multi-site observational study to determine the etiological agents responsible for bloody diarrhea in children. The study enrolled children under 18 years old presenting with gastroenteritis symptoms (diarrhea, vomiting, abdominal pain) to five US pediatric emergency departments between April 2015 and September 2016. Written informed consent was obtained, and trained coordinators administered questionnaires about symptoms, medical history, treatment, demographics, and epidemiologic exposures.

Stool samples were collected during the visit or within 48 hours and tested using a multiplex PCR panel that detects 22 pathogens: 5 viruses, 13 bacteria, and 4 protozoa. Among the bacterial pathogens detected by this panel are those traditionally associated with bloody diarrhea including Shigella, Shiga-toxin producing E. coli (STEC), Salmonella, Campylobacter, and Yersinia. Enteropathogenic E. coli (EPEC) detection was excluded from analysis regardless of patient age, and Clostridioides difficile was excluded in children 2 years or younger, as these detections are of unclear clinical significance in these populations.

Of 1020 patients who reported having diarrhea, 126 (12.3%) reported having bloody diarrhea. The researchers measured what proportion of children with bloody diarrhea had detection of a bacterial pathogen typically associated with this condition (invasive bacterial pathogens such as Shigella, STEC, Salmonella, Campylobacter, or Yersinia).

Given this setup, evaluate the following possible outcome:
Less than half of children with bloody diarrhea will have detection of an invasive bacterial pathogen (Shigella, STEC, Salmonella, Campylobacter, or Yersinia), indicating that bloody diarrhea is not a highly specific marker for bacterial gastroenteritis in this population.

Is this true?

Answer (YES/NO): YES